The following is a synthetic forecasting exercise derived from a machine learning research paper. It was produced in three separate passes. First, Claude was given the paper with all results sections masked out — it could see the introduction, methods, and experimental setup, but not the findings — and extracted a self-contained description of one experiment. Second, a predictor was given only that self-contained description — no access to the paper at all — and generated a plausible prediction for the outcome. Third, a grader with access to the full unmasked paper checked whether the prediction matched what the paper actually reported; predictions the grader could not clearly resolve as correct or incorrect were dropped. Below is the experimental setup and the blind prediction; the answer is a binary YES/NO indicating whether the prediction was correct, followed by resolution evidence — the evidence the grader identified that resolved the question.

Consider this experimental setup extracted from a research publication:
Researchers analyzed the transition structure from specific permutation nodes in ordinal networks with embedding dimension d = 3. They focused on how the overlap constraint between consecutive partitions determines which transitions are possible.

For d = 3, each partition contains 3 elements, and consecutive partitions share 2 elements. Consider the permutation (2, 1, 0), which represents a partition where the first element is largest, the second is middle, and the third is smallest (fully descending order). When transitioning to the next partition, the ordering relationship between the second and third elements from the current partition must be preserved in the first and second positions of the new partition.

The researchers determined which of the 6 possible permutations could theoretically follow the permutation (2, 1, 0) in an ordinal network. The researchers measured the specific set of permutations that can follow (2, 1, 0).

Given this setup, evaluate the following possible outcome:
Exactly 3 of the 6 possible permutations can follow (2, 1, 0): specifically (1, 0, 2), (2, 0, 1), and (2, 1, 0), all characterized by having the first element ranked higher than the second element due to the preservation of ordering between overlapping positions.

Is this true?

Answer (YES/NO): NO